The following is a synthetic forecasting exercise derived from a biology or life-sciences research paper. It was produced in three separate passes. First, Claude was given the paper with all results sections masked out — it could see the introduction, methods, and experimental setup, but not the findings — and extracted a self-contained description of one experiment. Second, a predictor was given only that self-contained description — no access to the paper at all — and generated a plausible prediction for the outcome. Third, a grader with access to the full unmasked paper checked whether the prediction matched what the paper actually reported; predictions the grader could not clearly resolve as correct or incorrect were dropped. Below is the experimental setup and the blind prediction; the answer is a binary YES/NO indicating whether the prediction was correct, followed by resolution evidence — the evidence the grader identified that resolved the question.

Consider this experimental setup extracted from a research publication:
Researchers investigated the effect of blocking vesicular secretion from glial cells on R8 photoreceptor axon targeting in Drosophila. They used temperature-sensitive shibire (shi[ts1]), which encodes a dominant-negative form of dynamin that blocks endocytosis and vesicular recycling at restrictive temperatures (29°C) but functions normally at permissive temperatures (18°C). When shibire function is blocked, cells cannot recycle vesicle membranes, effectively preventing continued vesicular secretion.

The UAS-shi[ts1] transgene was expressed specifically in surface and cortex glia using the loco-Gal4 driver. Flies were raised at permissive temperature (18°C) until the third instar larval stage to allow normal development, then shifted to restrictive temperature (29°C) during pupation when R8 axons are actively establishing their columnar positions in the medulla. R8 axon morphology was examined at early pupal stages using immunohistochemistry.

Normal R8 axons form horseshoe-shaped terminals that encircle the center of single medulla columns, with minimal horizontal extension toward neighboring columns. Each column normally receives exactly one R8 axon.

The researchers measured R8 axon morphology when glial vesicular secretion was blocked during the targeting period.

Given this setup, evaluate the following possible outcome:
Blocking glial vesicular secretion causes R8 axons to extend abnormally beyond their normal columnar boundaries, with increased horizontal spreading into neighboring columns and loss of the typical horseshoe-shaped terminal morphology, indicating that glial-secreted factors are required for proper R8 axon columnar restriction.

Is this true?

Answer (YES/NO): NO